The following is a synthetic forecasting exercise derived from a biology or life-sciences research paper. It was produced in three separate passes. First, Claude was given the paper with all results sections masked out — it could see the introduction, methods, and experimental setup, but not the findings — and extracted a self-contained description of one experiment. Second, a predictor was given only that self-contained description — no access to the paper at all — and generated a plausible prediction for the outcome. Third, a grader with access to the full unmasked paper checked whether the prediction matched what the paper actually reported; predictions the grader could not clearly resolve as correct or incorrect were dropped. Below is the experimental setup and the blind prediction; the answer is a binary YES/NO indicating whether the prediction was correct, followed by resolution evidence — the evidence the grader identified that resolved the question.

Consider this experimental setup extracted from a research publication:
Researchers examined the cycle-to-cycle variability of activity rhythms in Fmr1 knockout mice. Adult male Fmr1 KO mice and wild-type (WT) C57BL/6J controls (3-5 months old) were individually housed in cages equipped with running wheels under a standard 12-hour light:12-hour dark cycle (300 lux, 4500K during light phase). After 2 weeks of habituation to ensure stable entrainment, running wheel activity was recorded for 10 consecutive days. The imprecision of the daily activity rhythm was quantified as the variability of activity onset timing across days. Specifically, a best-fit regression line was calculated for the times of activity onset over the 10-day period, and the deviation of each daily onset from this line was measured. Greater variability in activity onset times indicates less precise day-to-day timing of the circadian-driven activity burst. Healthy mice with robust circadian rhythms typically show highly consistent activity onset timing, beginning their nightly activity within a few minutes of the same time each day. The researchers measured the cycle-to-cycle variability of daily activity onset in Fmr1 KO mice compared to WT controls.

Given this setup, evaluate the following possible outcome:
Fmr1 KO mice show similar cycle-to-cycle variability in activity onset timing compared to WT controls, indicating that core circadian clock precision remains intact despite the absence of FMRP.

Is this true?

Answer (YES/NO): NO